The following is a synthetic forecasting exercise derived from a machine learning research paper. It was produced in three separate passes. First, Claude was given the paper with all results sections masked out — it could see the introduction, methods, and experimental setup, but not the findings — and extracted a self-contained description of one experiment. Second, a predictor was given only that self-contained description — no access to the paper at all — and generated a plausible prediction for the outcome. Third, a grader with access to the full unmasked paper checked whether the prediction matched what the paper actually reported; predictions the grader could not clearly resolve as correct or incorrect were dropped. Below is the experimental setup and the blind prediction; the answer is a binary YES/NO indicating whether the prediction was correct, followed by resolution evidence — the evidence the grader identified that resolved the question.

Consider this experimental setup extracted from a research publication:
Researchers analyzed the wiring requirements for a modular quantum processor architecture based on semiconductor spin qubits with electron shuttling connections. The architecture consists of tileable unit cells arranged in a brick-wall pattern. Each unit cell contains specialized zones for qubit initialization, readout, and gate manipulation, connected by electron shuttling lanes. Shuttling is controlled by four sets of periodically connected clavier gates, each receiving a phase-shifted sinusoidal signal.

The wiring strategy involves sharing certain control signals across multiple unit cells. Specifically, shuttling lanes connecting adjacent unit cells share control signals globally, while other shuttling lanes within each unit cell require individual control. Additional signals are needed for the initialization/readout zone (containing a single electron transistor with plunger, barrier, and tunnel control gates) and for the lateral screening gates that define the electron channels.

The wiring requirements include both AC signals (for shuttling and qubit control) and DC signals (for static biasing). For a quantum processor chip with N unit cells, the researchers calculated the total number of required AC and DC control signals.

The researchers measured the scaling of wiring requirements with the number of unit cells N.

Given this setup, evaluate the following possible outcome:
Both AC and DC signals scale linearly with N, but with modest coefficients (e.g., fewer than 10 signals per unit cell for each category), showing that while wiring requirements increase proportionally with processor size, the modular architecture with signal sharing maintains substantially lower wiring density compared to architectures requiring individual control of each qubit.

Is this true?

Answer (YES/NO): NO